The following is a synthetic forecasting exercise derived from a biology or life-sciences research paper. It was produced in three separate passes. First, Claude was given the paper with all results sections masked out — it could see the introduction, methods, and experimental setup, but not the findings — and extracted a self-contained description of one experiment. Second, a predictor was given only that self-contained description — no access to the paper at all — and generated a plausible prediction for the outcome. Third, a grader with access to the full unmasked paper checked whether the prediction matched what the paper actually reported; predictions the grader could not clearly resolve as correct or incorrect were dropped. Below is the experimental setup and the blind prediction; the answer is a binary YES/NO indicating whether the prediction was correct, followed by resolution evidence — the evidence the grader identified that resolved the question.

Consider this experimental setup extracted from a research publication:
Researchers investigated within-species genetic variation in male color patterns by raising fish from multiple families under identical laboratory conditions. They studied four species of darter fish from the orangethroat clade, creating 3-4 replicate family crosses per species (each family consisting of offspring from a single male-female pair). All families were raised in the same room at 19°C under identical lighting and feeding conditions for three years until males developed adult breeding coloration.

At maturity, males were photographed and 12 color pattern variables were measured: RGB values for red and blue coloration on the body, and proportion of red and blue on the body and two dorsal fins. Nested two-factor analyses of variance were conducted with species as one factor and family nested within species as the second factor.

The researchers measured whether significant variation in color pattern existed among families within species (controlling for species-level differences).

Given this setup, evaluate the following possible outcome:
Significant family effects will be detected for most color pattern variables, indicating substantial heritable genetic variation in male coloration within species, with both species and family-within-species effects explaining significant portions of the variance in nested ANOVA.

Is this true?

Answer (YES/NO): NO